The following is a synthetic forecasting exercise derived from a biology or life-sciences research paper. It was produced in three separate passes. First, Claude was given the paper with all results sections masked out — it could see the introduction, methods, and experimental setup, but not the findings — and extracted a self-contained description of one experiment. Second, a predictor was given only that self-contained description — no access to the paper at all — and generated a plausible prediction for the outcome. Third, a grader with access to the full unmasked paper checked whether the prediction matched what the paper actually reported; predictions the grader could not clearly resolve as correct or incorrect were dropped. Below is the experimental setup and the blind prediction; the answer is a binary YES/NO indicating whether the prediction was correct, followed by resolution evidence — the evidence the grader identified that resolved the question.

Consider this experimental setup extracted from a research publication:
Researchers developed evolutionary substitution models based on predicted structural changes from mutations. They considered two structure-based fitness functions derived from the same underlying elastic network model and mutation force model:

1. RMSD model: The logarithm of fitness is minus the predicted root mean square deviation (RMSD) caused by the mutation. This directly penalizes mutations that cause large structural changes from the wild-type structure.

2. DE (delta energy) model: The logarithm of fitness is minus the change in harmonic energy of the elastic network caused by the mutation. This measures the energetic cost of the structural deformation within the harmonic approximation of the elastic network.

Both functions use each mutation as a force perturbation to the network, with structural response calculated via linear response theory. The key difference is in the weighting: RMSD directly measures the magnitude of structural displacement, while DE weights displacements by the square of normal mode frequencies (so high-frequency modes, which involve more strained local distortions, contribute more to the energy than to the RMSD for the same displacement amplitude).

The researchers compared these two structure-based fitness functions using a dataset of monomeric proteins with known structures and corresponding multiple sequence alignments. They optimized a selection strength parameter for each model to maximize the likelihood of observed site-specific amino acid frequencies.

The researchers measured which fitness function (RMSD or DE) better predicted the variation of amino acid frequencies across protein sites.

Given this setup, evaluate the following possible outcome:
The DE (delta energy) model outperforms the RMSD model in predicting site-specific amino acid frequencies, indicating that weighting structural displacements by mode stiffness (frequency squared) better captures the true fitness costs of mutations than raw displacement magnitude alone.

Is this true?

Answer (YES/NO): NO